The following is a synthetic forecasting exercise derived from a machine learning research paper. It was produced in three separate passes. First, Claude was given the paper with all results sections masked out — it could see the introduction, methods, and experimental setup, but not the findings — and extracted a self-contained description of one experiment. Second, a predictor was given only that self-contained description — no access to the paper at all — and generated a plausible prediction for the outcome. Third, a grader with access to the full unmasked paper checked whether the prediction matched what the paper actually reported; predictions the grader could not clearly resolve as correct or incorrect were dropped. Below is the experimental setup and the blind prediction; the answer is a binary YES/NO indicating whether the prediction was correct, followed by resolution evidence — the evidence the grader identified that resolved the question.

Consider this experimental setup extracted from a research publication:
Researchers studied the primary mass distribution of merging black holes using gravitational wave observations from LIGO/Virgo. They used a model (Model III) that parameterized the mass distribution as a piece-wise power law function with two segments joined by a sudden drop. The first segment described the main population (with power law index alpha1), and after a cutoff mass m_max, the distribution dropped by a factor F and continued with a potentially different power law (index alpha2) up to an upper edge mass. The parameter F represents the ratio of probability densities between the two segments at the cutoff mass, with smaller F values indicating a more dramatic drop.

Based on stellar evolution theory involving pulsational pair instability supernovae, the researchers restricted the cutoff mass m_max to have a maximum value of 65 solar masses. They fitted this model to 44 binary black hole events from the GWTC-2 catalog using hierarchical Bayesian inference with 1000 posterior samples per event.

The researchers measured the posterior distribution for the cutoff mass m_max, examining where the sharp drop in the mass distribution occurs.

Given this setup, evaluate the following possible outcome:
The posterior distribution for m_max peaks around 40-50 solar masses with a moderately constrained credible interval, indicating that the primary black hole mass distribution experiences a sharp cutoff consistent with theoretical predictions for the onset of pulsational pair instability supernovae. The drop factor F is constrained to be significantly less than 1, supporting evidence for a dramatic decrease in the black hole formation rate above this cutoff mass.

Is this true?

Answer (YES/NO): YES